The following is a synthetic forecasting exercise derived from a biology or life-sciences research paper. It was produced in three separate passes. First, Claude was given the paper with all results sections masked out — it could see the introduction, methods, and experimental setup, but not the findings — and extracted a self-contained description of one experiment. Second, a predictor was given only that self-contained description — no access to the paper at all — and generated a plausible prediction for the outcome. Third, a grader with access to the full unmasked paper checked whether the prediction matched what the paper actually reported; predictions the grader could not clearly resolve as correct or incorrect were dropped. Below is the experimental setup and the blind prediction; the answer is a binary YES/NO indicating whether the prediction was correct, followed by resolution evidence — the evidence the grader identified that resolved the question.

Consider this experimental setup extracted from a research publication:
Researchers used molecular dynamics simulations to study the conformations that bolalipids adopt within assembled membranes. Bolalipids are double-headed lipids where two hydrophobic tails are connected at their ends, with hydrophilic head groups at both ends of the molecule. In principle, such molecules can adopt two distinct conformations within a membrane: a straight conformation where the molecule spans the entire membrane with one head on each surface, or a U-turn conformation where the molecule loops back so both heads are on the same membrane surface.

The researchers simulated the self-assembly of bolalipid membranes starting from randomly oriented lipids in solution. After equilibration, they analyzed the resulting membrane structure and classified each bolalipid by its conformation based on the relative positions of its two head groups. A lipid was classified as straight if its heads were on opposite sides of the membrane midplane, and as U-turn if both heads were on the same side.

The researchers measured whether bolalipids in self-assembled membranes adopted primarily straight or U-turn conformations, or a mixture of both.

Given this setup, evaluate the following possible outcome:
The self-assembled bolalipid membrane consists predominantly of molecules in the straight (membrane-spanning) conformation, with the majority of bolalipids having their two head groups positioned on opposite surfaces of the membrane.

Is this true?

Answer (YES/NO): NO